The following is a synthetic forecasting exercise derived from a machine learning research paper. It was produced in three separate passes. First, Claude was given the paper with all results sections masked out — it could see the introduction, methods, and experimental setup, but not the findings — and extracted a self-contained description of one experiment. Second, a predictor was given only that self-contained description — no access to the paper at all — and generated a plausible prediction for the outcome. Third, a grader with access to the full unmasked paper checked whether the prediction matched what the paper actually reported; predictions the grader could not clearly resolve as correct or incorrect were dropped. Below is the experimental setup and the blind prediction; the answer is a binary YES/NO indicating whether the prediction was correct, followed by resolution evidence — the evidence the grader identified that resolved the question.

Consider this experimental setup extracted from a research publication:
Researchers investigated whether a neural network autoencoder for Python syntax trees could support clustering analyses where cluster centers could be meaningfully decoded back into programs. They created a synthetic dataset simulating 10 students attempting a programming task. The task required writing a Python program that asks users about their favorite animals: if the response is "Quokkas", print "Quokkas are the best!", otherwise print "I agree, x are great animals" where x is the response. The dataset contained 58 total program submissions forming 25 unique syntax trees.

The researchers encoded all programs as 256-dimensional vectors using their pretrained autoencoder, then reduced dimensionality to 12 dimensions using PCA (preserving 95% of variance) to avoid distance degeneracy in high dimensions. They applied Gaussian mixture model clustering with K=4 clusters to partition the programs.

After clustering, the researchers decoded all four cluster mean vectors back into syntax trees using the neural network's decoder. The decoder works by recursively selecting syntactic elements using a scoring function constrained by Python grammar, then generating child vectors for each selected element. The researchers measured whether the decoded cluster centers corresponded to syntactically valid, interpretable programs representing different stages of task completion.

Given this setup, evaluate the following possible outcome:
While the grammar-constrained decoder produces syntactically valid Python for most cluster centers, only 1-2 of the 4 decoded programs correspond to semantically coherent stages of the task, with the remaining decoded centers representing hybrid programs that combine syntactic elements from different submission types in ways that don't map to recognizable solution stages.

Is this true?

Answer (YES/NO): NO